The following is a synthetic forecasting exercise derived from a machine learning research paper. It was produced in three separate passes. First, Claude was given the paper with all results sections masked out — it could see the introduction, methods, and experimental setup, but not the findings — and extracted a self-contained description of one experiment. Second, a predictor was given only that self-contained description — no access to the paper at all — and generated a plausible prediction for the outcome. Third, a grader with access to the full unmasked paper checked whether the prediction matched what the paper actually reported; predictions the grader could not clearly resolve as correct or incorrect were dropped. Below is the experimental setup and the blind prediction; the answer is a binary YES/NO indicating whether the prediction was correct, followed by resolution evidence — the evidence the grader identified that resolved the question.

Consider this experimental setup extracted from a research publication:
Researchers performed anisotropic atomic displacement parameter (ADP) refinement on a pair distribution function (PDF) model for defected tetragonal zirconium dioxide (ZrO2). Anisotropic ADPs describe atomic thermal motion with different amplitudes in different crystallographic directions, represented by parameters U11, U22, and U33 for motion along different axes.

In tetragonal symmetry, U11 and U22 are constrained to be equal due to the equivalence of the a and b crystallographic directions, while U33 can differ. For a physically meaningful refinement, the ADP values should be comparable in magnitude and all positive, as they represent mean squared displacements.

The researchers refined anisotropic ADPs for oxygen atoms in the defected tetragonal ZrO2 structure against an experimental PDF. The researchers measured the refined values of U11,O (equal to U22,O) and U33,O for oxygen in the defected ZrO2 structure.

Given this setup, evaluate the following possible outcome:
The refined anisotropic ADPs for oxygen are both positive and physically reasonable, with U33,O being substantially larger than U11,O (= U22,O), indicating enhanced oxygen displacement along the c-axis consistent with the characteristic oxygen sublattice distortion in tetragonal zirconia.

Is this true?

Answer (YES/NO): NO